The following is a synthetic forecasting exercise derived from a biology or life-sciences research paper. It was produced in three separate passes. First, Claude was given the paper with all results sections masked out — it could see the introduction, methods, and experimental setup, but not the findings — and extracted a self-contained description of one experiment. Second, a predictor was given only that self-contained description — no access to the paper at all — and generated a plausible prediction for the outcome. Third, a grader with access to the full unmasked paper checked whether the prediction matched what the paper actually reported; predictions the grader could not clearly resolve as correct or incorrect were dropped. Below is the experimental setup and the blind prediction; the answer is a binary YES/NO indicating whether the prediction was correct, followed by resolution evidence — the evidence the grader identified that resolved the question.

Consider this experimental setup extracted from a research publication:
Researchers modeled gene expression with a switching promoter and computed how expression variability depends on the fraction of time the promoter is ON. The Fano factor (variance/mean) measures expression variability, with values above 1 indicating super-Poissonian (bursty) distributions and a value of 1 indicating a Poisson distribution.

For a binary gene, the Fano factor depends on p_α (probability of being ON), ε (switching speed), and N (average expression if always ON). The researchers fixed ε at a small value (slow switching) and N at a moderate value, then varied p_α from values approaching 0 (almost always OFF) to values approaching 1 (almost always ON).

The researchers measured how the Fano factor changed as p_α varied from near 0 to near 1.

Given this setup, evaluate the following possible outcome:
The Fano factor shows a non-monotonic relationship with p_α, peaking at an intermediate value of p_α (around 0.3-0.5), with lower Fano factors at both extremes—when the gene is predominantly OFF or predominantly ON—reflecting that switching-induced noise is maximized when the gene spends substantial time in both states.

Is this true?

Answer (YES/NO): NO